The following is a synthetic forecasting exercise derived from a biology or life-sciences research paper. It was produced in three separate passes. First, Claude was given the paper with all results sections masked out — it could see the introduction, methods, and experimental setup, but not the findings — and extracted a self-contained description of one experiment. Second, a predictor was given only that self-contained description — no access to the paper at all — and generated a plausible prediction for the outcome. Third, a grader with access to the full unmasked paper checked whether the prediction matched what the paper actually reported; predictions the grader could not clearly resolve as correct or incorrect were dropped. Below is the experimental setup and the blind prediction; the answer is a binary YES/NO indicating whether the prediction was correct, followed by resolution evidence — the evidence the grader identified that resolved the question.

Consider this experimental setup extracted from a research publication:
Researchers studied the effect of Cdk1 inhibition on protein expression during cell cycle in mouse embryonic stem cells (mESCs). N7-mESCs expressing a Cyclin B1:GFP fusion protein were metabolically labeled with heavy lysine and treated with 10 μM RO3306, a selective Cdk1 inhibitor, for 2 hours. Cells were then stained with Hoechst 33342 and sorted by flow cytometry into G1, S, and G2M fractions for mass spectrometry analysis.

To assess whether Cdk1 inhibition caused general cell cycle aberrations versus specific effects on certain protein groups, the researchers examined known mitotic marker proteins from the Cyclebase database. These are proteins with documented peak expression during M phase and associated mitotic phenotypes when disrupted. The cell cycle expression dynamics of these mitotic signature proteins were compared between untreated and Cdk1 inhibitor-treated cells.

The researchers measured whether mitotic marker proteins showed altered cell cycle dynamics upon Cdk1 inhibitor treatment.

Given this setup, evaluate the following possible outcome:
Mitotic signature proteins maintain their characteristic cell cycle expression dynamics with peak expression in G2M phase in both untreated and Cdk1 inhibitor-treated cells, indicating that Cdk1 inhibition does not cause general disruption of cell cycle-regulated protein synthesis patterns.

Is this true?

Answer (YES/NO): YES